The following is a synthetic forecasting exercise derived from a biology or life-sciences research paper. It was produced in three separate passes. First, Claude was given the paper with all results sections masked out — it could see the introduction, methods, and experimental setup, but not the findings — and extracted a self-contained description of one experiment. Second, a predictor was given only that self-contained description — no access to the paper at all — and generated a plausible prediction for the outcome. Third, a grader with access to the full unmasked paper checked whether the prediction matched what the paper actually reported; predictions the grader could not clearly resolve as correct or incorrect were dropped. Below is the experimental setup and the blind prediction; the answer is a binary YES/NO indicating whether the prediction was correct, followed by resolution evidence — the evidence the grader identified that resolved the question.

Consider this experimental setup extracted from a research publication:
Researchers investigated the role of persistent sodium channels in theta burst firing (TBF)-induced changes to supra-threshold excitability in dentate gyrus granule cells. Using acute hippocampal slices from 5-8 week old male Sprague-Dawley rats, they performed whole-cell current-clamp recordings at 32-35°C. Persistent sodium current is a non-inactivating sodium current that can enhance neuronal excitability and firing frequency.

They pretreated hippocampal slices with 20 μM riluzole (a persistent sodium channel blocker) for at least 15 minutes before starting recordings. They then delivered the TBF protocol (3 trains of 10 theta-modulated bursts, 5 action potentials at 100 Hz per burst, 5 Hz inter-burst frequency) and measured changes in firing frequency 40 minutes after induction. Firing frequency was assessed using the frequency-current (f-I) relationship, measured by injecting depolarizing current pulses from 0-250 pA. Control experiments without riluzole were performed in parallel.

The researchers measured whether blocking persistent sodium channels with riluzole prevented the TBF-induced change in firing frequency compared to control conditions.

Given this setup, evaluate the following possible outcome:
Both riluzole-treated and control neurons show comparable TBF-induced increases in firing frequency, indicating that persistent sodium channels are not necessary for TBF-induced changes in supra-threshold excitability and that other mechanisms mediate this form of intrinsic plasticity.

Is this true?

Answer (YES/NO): NO